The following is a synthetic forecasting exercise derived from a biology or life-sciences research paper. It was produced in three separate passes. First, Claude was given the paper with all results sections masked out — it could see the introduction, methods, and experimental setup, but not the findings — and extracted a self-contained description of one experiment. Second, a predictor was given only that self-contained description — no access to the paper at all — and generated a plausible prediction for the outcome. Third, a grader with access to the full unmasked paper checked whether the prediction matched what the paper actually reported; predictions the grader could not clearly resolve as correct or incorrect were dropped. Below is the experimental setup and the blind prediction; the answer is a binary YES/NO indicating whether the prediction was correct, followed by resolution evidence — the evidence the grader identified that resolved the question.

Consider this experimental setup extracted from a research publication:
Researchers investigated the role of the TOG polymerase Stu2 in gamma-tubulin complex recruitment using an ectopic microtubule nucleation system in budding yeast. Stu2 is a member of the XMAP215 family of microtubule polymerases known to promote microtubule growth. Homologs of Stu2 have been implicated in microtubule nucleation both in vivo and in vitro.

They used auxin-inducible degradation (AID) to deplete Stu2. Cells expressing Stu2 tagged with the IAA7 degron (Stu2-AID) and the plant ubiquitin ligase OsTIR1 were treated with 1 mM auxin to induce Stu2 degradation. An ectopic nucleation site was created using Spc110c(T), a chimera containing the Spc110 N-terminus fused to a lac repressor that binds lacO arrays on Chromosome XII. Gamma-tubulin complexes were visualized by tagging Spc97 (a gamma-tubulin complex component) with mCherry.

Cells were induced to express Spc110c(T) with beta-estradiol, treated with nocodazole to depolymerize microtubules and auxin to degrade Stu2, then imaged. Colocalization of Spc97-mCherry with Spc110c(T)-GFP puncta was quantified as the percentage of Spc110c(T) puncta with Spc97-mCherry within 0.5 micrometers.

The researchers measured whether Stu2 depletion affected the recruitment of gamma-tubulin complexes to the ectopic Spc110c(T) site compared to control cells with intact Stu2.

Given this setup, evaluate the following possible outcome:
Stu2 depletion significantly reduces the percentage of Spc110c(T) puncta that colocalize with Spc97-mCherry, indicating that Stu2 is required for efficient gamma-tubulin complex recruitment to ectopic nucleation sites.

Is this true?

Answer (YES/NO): NO